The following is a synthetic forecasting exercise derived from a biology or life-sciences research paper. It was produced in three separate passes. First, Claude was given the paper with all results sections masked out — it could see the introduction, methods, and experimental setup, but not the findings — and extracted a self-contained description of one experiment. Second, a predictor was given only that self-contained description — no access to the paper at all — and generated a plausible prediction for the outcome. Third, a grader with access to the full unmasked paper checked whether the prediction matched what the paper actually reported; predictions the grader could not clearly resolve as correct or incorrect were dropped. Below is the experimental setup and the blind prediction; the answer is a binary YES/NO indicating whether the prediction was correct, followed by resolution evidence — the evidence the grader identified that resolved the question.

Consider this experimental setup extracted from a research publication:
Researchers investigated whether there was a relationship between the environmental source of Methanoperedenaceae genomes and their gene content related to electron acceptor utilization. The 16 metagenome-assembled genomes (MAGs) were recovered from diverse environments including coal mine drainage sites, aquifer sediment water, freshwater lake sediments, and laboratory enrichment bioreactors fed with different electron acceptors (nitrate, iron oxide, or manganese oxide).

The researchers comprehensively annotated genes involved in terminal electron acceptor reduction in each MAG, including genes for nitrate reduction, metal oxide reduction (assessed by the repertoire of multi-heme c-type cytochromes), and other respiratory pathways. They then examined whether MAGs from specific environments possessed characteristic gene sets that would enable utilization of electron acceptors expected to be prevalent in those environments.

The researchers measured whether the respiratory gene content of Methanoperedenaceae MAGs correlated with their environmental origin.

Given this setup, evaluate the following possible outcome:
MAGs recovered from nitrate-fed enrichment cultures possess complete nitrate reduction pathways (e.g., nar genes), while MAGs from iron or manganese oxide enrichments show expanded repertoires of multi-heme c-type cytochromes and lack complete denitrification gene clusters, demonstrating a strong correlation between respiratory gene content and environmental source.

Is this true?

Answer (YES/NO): YES